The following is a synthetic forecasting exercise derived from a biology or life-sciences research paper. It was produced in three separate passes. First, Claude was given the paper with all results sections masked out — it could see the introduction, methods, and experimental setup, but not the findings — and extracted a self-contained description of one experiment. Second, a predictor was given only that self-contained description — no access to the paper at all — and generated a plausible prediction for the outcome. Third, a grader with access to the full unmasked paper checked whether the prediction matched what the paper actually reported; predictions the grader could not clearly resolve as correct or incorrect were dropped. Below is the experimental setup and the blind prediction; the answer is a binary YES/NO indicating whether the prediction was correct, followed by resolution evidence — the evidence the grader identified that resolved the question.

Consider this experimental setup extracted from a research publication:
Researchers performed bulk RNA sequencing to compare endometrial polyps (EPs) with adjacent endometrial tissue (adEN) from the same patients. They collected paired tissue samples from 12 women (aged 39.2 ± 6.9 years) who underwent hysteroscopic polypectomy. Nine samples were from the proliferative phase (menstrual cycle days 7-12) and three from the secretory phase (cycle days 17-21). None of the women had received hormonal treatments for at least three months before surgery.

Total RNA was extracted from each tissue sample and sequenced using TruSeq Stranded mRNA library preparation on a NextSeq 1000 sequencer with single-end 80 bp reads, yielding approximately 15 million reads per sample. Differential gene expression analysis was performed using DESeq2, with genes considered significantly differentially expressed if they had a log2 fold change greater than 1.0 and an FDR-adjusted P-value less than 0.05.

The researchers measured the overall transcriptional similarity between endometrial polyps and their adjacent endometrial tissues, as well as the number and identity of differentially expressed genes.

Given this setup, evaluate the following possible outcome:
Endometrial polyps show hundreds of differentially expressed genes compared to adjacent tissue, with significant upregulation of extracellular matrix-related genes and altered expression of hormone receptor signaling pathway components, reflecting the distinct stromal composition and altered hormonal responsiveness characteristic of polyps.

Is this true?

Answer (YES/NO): NO